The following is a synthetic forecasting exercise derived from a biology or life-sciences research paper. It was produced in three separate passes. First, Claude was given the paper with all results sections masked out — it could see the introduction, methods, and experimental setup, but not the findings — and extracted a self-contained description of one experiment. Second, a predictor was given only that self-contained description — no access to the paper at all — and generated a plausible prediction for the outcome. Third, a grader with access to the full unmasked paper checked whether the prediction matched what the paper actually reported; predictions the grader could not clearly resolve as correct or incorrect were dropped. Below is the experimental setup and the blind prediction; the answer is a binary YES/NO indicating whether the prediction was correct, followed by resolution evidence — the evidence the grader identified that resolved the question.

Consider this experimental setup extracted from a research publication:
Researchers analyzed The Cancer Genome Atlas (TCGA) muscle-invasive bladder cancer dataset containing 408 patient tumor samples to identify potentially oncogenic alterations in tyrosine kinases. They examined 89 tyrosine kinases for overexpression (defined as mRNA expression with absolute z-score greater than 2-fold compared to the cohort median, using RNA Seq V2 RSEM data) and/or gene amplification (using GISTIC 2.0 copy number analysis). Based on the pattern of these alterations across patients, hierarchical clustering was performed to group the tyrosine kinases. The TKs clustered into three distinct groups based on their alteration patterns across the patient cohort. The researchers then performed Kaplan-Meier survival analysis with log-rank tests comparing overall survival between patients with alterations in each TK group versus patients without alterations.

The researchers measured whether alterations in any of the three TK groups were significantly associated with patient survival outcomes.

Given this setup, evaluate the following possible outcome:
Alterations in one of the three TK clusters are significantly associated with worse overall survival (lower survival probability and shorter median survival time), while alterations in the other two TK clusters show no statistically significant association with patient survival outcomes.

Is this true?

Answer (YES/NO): NO